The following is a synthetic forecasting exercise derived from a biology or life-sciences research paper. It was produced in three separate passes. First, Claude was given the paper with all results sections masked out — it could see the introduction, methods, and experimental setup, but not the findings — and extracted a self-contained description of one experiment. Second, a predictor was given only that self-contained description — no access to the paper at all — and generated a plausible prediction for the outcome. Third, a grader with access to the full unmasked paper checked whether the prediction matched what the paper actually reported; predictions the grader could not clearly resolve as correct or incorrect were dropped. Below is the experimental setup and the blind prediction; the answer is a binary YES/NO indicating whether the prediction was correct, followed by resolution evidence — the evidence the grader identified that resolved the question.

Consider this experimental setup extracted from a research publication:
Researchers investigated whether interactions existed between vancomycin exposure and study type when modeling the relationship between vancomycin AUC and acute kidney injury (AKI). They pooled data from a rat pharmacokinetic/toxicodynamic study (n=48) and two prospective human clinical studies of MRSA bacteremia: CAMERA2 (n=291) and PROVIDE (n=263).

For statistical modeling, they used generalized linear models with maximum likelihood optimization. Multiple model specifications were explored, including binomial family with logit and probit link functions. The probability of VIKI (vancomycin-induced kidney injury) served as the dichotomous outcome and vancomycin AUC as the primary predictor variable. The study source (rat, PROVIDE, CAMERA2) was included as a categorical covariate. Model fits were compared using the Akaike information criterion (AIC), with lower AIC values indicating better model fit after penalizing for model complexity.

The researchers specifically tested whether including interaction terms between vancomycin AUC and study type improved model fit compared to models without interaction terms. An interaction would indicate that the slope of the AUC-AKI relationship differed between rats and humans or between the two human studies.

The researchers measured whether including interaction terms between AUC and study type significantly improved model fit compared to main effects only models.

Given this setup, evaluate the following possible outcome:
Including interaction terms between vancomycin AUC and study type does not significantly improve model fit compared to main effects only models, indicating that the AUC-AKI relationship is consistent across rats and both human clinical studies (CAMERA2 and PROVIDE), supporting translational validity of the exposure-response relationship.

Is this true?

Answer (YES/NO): YES